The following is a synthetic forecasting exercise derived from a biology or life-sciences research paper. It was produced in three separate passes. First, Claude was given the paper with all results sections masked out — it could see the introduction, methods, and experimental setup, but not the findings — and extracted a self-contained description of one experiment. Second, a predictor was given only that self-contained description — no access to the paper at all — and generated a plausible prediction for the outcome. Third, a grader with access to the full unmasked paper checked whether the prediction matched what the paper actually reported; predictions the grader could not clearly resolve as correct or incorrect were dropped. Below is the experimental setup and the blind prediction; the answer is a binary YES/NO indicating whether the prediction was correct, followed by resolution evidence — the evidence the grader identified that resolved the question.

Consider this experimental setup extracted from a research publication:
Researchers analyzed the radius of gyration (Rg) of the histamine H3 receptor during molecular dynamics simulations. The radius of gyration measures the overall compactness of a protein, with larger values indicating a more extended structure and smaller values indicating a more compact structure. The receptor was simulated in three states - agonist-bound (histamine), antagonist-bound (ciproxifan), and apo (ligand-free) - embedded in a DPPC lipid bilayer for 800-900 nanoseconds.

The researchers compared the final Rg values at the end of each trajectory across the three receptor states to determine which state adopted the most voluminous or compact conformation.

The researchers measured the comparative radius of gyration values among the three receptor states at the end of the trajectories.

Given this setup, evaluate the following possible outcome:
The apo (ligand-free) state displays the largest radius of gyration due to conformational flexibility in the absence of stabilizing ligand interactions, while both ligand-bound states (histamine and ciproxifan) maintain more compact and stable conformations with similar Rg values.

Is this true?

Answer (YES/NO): NO